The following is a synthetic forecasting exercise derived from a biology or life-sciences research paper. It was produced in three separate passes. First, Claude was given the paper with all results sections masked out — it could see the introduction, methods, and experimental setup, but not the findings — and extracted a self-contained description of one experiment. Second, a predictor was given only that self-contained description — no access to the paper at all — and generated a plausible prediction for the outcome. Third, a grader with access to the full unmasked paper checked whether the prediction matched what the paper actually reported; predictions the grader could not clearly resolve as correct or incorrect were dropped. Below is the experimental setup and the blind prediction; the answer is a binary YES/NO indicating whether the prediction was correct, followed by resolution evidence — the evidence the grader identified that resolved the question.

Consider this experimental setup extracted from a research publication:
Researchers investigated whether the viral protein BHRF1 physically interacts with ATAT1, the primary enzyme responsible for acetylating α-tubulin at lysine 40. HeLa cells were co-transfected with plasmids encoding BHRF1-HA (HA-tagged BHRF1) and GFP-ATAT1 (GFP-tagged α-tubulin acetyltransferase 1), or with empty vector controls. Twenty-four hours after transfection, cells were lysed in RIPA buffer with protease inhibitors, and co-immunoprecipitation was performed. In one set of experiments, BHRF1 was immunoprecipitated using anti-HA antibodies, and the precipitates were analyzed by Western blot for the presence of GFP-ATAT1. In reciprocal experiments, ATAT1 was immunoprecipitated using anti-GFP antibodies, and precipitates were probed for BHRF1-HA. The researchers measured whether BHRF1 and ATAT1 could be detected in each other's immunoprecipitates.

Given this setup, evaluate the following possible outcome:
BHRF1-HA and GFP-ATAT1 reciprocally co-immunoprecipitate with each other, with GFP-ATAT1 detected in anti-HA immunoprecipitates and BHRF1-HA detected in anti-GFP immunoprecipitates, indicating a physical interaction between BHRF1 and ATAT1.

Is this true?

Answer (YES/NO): YES